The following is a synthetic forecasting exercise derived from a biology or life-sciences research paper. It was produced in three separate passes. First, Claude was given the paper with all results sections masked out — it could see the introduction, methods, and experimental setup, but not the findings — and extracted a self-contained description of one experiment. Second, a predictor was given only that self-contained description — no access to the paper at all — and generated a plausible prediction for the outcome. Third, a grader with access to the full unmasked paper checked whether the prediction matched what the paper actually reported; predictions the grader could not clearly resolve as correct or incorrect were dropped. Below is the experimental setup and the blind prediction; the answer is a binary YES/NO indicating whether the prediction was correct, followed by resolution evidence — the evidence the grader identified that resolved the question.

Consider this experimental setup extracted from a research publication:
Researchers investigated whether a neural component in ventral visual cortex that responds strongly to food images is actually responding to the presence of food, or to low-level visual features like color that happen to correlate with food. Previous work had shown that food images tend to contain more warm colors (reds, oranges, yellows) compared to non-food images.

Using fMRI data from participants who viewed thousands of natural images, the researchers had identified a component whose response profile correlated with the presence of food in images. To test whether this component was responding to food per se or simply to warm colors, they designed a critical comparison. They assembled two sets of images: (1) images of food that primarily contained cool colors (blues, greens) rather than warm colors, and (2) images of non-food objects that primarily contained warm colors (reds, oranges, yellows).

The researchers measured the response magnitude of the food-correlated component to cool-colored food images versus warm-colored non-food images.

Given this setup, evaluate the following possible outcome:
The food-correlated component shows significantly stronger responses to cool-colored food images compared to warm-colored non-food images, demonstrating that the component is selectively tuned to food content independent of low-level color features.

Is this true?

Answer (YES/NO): YES